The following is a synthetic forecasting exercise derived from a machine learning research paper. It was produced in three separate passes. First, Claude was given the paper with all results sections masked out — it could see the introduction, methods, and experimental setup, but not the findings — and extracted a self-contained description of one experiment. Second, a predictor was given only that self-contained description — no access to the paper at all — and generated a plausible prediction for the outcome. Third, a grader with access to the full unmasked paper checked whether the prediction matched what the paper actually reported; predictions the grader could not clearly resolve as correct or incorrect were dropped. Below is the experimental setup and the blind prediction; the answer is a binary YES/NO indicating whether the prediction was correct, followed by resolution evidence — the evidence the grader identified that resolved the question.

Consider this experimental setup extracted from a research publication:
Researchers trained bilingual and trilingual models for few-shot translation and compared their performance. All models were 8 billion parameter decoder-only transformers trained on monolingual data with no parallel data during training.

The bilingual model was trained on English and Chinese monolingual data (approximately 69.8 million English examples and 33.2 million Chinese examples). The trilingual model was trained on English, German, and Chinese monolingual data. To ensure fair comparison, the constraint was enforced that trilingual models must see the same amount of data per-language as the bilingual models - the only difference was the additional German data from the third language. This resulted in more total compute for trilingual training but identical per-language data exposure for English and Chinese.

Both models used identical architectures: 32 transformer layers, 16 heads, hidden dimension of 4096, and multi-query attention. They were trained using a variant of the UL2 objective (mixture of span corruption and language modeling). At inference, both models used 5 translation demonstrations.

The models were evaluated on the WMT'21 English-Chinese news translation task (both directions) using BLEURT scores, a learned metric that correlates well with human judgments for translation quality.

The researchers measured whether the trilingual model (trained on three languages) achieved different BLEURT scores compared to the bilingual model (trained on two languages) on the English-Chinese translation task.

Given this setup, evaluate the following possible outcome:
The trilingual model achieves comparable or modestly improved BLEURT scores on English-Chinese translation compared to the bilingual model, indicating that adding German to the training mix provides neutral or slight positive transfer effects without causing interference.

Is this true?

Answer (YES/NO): YES